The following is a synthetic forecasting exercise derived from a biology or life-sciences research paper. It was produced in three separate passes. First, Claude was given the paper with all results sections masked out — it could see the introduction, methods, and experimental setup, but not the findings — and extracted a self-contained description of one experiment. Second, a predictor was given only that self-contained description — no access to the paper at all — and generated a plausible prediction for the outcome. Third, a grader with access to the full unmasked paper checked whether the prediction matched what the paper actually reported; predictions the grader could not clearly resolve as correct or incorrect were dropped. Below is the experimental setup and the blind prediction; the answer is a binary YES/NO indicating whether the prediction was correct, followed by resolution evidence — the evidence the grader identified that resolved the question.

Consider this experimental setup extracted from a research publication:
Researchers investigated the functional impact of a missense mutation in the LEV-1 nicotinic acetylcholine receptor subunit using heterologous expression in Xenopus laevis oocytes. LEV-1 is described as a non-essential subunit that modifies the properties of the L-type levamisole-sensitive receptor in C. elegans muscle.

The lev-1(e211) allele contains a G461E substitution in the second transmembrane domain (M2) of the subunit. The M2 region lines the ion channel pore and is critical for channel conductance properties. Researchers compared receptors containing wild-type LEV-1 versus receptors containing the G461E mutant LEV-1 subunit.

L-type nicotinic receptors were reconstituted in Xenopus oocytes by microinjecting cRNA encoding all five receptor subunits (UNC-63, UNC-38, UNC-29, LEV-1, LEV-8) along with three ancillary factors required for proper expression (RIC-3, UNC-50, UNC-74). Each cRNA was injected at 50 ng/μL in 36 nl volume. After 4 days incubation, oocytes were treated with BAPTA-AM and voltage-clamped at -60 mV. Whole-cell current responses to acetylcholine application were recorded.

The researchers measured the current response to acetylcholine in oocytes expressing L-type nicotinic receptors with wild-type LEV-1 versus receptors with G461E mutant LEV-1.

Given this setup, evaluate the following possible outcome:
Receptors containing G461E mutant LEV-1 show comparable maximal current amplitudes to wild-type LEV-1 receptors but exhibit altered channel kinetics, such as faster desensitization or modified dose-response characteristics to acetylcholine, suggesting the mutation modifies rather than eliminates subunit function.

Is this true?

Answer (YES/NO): NO